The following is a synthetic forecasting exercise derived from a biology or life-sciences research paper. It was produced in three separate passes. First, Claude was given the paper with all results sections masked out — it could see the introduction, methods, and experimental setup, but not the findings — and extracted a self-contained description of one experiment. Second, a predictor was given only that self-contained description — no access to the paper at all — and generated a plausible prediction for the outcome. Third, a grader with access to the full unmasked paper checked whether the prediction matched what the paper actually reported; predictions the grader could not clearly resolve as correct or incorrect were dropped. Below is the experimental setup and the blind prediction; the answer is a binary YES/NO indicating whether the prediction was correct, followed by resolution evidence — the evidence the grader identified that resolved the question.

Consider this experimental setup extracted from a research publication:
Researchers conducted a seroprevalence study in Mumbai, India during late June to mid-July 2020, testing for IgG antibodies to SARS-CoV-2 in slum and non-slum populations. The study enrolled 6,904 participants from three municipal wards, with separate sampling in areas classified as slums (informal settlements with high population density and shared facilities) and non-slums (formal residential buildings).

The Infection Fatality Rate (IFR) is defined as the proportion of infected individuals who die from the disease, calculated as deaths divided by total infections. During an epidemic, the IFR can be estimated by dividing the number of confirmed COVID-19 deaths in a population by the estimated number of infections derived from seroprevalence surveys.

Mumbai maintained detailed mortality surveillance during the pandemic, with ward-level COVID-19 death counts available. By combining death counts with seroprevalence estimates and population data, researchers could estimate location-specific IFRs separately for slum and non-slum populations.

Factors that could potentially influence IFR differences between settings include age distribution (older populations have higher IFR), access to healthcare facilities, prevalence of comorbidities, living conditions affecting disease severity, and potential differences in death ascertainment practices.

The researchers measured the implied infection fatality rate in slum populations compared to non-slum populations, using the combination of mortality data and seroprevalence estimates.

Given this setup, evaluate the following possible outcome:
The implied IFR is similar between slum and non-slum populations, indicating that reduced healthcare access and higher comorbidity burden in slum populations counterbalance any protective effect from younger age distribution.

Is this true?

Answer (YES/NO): NO